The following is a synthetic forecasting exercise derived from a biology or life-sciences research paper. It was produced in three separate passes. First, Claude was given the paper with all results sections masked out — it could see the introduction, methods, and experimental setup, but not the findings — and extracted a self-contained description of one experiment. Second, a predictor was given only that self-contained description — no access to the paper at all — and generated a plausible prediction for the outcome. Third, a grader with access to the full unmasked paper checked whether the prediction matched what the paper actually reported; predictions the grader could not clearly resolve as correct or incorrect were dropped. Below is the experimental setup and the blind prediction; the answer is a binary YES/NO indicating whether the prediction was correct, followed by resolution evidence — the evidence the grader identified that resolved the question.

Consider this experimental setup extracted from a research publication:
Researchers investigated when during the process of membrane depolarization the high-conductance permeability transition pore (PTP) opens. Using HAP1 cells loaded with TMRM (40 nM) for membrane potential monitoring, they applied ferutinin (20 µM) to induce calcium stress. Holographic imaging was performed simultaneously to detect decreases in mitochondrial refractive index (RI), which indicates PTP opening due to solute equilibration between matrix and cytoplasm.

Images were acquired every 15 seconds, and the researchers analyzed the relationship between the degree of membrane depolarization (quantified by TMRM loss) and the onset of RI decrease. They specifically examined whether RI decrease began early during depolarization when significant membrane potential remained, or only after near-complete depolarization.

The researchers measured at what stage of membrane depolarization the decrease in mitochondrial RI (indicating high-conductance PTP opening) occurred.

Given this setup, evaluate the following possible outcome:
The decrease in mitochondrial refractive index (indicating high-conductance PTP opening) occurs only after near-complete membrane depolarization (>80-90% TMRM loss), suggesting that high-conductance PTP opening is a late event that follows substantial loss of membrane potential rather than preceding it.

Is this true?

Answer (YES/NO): YES